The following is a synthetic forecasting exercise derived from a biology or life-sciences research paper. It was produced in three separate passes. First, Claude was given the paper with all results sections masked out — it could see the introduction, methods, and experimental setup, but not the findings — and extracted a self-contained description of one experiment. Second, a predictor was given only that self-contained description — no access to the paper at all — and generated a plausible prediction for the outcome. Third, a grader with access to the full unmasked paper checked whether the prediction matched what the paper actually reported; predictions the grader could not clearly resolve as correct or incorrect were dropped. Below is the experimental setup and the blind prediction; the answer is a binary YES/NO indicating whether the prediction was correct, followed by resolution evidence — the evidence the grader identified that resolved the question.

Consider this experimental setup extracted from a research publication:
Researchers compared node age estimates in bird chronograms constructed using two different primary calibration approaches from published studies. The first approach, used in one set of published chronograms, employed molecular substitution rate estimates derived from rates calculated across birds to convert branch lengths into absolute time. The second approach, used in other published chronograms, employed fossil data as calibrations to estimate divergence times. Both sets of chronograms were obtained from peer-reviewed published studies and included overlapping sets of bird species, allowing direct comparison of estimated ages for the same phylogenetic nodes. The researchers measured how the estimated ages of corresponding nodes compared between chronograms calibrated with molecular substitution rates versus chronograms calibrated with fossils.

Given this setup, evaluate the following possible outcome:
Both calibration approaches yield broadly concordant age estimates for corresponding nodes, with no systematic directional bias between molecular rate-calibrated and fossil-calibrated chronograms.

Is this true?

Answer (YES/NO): NO